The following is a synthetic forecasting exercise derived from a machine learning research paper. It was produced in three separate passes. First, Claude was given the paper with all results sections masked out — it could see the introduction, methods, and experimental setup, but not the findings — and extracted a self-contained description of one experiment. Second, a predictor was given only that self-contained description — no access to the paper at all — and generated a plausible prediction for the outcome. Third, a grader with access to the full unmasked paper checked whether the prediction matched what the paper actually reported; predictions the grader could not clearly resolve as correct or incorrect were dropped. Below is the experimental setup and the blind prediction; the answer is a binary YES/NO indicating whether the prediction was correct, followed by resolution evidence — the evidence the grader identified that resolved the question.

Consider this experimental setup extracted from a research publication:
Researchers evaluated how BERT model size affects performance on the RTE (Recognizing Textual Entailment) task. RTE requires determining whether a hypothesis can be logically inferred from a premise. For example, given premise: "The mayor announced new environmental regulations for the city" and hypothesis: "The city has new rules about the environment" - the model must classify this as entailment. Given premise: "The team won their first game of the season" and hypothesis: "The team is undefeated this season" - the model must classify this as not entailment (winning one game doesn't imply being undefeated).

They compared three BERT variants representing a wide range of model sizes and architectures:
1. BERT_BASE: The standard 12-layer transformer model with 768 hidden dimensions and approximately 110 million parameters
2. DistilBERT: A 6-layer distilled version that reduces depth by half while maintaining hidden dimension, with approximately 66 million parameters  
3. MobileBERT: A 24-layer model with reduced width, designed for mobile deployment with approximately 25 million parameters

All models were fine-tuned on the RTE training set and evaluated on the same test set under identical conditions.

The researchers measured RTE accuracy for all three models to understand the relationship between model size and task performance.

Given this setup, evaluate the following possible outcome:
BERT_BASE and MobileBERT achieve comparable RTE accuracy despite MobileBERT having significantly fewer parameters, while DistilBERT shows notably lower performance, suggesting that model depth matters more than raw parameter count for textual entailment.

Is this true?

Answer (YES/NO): YES